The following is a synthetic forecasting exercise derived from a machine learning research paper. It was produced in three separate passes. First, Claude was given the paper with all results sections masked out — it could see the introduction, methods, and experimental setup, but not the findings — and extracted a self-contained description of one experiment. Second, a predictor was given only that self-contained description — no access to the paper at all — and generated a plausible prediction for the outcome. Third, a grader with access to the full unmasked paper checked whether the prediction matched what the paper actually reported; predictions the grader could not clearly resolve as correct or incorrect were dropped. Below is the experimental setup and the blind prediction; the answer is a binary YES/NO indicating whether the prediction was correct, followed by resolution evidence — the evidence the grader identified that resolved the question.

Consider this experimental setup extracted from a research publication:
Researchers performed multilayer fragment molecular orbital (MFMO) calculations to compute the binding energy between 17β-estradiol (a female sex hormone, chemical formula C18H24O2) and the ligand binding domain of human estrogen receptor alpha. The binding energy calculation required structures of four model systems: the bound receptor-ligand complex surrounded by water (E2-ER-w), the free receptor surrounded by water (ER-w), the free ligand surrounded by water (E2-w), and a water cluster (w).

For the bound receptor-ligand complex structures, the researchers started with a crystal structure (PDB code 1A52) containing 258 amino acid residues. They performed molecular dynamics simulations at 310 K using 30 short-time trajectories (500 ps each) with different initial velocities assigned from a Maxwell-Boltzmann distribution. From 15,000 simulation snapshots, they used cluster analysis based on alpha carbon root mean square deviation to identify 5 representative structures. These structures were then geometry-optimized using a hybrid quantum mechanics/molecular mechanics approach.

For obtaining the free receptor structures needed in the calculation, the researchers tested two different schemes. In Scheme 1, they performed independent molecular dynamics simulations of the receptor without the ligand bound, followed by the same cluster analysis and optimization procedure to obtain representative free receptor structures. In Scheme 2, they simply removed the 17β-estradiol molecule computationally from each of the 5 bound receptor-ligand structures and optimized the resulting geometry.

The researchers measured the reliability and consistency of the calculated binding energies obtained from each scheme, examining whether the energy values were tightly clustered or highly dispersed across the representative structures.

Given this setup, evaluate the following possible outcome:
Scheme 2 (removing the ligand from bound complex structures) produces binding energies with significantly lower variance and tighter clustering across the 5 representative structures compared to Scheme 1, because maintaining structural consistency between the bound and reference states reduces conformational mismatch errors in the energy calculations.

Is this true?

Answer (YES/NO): YES